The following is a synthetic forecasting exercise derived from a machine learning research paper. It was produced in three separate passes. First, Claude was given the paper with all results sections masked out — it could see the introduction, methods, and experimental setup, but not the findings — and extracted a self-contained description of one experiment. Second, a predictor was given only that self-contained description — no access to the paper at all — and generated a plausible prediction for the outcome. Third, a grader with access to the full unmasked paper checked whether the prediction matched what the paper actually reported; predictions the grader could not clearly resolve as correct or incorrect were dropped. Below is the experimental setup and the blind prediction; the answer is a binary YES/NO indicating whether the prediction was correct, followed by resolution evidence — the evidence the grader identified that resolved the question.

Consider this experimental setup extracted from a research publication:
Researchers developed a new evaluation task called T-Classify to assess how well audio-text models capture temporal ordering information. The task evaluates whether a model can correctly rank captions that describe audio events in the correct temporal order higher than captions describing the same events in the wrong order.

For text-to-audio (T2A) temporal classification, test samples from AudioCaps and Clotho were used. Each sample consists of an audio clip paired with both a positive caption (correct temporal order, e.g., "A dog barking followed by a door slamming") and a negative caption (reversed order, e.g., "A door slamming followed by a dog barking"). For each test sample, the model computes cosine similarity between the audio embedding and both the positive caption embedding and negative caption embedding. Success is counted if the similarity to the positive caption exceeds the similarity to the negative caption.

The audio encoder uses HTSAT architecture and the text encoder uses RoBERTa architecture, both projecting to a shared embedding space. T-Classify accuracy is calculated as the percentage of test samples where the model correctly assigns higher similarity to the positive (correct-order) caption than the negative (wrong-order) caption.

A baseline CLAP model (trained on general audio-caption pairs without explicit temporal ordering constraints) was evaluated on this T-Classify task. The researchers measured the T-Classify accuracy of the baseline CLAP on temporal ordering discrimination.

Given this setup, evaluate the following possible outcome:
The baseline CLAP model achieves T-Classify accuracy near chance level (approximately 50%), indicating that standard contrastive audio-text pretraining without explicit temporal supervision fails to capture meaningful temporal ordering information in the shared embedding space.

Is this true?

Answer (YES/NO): YES